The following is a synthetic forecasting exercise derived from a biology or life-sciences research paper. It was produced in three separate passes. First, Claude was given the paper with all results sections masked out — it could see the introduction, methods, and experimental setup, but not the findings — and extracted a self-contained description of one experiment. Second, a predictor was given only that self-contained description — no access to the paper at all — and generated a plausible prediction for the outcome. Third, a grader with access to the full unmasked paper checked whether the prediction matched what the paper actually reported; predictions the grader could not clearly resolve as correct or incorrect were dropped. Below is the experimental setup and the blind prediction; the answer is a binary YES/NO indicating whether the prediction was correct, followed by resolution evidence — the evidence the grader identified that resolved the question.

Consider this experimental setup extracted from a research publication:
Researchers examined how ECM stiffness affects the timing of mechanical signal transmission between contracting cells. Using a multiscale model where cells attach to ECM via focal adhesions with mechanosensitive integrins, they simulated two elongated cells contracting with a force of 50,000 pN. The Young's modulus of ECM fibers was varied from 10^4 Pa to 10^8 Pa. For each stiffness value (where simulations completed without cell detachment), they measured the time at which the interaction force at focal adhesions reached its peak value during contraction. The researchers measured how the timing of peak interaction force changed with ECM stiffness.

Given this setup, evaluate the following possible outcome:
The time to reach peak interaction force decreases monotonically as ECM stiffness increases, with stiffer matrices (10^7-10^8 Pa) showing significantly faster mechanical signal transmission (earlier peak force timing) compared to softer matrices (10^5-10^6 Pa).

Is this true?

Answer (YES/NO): YES